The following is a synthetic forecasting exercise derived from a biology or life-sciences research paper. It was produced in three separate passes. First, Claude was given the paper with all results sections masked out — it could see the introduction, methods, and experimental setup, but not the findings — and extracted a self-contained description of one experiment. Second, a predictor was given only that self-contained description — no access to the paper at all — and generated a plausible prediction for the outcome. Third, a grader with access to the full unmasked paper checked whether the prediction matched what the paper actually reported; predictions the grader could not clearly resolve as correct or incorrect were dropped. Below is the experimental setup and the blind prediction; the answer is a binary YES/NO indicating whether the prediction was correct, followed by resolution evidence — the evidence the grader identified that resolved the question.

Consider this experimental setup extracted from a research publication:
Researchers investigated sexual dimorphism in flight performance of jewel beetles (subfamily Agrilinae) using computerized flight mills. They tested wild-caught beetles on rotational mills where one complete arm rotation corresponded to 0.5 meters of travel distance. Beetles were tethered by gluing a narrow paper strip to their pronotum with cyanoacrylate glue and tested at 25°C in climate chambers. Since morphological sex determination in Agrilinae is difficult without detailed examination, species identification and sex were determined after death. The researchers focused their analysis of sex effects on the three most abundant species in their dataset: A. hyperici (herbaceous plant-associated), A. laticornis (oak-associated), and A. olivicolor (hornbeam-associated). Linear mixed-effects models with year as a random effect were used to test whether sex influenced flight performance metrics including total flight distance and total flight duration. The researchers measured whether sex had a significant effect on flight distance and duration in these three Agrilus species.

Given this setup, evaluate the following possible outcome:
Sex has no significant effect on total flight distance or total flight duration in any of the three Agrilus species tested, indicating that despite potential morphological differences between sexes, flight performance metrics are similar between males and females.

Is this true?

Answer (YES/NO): NO